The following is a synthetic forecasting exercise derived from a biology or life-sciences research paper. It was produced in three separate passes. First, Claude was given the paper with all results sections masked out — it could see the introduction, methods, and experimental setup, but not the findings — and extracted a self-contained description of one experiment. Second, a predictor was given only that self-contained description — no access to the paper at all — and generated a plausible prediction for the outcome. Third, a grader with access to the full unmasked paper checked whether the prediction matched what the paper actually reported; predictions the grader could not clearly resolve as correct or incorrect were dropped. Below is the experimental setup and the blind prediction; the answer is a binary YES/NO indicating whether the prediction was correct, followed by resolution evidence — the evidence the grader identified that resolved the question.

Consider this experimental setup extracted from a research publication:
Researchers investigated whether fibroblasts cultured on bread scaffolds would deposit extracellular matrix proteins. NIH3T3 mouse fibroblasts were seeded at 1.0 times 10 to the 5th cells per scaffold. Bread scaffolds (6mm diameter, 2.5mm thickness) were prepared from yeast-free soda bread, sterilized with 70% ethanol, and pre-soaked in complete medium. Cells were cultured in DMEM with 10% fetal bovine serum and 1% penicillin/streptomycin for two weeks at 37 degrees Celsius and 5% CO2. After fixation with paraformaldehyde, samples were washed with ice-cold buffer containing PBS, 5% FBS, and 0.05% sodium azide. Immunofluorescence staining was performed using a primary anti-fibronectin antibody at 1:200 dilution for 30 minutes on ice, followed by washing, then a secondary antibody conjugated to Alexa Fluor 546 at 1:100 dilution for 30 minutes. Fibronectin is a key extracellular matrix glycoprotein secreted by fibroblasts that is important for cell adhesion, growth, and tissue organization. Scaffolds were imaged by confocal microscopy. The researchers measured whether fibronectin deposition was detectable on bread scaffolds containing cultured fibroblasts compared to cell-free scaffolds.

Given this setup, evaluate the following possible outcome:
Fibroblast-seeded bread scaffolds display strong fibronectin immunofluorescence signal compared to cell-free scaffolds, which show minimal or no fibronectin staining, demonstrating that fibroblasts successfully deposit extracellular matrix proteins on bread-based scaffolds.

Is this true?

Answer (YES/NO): YES